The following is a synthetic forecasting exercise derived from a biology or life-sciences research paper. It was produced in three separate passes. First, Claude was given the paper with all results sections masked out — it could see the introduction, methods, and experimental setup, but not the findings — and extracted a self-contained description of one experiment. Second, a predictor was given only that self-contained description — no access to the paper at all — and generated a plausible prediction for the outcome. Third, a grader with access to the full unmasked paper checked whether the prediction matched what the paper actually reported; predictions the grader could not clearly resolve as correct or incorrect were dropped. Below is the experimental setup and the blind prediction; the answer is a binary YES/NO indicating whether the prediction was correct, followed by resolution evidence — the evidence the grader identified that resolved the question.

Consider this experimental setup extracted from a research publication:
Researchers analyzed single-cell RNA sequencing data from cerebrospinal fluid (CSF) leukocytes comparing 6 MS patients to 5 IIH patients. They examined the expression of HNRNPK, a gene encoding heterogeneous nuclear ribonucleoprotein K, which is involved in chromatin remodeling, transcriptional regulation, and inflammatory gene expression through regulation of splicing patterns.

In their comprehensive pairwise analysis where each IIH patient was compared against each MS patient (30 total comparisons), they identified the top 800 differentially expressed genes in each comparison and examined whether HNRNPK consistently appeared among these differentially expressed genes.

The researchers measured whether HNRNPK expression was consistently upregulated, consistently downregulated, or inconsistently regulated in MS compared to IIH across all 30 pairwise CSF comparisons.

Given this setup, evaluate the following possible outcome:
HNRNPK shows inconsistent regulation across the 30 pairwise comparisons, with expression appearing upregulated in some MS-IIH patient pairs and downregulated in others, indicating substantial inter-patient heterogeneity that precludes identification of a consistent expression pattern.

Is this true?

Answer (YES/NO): NO